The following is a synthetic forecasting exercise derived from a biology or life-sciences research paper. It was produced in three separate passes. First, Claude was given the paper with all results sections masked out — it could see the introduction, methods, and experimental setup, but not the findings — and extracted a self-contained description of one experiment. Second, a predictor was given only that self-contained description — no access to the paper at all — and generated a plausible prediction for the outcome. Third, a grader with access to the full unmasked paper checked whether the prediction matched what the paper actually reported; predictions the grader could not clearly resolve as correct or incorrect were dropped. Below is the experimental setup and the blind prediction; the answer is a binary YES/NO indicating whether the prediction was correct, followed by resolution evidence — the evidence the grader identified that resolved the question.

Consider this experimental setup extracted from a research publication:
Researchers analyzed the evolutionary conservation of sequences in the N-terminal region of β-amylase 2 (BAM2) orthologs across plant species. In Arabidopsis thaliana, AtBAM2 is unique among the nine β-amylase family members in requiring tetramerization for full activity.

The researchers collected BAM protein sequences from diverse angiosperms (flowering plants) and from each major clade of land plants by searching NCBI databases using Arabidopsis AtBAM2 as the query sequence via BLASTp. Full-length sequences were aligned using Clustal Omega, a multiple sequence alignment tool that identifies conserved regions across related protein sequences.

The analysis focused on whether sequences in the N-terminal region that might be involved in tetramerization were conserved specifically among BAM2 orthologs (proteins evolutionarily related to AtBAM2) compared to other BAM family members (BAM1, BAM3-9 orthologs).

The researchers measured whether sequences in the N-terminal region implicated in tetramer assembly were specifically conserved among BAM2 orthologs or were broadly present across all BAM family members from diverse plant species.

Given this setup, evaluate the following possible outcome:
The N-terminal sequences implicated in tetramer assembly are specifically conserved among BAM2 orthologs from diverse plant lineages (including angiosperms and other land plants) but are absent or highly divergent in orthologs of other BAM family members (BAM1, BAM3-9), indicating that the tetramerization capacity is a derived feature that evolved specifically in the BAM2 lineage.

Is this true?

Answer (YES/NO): YES